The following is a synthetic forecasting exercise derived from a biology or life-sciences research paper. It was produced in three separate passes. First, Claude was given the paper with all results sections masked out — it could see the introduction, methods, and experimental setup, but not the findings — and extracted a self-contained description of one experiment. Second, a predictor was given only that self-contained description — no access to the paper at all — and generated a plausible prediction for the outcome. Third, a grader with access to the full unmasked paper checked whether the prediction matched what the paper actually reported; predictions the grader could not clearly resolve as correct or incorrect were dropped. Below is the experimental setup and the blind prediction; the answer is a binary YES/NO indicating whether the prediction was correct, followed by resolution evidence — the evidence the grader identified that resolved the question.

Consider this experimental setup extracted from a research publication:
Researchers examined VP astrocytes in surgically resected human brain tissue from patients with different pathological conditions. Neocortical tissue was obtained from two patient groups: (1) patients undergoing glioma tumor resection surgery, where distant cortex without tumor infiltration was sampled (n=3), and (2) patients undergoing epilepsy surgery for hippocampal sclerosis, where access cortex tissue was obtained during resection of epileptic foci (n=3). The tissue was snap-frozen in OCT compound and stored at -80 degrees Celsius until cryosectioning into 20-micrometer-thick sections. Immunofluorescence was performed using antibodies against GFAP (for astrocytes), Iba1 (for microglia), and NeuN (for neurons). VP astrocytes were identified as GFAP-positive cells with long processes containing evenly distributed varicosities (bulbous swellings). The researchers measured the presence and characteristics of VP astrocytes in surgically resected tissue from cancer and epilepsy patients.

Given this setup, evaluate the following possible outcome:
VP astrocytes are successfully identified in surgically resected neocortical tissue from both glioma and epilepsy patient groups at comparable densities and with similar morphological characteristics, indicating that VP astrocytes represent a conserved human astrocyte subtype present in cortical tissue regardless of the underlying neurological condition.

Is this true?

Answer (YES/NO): NO